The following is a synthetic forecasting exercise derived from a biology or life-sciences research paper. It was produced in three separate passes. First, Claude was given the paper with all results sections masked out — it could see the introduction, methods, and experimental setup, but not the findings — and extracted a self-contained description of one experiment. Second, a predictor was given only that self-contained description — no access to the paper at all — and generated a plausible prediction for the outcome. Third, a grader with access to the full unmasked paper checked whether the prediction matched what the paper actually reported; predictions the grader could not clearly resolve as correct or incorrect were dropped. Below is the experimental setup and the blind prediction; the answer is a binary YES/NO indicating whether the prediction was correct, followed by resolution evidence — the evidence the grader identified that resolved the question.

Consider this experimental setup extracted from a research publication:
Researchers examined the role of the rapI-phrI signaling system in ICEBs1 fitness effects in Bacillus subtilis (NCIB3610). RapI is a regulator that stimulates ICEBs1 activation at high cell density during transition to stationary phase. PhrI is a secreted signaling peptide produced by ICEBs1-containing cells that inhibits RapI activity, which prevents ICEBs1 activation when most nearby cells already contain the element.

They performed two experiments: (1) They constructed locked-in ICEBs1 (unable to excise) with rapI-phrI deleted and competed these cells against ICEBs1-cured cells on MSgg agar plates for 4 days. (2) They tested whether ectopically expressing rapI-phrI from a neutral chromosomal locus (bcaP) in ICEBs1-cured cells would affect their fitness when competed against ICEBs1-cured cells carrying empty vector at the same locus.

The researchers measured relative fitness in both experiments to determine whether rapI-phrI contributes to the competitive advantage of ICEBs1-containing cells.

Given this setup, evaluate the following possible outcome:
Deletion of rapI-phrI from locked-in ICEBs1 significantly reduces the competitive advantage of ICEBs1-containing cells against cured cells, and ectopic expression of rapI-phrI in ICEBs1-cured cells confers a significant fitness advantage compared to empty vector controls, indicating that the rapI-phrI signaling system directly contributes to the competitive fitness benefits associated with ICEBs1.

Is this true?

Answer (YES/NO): NO